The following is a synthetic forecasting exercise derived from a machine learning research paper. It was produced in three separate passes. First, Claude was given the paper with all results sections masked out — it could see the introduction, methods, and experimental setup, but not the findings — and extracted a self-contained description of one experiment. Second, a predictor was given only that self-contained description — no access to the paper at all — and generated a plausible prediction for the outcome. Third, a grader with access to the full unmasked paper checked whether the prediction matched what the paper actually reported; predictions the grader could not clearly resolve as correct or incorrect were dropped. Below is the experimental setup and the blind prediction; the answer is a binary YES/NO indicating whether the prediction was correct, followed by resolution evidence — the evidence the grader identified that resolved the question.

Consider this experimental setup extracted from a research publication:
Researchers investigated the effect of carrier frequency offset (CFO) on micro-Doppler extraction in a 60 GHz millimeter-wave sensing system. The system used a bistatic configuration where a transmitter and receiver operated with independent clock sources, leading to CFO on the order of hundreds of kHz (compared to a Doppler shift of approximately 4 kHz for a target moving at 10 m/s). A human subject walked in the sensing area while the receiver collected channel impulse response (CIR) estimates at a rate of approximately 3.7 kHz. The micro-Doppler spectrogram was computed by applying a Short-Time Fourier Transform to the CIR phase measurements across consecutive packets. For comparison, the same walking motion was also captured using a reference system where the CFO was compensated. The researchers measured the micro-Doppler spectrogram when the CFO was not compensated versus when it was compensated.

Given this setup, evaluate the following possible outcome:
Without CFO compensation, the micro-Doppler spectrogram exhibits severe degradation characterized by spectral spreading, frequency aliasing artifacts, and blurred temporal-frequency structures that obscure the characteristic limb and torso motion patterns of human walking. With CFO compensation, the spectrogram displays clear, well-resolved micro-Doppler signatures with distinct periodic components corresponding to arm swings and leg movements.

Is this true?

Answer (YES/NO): YES